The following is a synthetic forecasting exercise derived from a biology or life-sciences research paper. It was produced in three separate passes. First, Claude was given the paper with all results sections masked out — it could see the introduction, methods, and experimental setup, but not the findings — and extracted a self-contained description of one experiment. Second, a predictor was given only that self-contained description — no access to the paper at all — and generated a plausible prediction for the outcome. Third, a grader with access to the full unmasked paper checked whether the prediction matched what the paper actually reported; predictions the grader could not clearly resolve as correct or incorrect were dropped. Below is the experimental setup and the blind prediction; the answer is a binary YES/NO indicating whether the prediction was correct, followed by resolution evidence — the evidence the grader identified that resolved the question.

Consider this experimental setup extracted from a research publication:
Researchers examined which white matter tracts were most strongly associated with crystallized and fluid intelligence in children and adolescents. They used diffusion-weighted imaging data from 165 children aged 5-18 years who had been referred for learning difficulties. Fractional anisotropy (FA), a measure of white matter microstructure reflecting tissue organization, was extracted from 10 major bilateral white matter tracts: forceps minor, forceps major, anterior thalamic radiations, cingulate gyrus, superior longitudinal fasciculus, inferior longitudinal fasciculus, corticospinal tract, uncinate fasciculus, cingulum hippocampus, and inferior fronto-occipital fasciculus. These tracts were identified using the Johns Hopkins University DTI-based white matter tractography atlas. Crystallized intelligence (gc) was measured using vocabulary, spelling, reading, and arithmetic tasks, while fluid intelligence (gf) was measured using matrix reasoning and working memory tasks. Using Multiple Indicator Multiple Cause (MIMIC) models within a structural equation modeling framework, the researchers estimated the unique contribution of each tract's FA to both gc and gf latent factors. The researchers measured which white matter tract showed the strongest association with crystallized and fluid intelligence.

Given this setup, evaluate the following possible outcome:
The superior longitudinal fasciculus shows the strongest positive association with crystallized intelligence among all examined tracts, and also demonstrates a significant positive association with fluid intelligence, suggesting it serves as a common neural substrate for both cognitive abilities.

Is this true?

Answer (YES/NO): NO